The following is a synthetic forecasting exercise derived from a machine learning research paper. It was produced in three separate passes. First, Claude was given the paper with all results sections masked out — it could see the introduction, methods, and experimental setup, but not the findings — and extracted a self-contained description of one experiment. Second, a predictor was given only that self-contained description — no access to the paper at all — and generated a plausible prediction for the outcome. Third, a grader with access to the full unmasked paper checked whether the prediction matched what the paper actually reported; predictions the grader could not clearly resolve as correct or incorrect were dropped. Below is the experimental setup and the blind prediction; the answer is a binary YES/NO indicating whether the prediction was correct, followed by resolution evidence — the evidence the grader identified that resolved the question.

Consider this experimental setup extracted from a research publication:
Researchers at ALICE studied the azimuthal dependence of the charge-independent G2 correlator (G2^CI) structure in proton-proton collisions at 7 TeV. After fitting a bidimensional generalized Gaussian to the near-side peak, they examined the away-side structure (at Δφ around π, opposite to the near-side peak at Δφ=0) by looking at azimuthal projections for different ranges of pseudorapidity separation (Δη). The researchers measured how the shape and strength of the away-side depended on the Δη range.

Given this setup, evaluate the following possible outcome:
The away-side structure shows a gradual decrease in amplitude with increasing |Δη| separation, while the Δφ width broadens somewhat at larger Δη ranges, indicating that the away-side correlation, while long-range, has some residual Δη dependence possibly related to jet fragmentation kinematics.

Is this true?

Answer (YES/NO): NO